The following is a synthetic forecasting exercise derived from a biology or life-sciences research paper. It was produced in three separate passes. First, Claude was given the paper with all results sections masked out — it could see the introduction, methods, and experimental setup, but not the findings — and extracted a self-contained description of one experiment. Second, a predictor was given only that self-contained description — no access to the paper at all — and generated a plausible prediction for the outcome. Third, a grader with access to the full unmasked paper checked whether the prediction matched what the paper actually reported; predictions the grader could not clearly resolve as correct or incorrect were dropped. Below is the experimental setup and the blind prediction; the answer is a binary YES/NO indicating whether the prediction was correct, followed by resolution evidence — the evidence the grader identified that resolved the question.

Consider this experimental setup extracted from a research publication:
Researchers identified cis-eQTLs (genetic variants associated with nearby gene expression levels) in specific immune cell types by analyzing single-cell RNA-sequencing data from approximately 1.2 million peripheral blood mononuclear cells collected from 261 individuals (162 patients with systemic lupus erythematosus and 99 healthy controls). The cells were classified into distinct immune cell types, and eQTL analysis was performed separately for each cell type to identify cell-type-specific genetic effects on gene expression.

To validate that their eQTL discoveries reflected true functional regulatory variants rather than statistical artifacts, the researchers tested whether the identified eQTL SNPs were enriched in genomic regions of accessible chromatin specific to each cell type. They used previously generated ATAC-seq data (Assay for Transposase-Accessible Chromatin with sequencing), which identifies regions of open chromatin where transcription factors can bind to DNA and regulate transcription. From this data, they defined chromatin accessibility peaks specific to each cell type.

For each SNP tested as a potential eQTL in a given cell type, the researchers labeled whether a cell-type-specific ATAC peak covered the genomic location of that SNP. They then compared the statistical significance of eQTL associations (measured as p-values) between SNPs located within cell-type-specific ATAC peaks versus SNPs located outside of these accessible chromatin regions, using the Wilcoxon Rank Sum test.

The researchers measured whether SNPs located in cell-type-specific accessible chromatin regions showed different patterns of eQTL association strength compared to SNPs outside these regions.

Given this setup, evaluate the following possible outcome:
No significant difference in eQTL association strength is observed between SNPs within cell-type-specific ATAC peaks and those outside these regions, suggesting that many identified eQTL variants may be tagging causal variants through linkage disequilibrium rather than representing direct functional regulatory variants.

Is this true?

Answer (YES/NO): NO